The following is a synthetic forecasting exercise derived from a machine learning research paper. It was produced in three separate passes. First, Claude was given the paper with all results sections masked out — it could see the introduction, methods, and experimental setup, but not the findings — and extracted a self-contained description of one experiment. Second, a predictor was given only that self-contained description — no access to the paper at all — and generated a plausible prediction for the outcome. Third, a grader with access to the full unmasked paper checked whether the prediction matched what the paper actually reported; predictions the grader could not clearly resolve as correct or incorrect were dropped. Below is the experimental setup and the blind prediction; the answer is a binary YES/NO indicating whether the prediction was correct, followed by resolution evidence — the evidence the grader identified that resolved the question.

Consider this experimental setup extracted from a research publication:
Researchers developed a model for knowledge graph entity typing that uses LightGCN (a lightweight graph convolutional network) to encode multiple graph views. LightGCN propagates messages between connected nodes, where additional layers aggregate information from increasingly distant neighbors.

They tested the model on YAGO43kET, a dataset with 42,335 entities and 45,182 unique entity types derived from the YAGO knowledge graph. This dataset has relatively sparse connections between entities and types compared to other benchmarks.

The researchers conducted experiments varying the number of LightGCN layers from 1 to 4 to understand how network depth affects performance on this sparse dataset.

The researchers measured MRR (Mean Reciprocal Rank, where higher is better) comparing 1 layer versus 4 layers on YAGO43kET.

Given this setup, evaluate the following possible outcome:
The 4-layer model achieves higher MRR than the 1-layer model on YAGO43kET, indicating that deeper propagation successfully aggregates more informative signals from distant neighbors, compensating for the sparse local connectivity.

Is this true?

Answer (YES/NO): NO